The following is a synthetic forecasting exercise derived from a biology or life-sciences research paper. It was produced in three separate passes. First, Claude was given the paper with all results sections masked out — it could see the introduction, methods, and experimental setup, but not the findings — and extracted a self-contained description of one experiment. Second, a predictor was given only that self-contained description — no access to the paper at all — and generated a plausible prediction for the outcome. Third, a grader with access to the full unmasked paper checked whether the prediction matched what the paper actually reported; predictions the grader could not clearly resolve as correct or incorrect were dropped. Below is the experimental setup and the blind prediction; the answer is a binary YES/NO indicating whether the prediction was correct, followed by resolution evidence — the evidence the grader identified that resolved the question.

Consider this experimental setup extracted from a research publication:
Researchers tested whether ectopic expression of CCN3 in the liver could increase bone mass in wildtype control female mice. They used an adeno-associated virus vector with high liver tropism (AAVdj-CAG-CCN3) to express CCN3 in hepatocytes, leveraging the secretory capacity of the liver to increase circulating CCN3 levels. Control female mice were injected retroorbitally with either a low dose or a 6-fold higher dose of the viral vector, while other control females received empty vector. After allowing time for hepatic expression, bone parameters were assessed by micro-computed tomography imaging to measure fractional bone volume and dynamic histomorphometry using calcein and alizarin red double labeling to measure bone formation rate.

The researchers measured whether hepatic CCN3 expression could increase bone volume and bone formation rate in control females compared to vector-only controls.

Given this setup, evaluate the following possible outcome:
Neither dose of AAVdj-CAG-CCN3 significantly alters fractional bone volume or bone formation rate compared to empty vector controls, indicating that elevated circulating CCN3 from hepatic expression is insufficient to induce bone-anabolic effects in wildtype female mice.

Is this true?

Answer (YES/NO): NO